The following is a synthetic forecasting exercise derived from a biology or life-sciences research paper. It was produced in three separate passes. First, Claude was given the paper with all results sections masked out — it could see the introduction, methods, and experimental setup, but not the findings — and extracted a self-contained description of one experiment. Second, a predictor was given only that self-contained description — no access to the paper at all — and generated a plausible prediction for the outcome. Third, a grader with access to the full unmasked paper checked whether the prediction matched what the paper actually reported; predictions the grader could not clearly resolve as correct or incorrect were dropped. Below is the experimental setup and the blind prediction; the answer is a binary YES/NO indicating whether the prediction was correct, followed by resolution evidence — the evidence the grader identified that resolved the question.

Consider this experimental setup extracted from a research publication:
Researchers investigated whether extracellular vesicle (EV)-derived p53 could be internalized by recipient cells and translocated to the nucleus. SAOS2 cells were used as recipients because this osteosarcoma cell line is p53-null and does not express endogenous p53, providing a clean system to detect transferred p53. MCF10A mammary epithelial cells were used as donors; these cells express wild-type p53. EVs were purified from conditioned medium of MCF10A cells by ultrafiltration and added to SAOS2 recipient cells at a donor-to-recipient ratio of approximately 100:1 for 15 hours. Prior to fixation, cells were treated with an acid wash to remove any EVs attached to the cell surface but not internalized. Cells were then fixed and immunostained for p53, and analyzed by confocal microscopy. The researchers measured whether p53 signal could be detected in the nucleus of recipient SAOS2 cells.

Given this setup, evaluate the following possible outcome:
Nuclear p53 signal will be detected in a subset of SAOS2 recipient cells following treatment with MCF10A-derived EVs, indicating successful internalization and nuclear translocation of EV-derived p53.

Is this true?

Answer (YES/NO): YES